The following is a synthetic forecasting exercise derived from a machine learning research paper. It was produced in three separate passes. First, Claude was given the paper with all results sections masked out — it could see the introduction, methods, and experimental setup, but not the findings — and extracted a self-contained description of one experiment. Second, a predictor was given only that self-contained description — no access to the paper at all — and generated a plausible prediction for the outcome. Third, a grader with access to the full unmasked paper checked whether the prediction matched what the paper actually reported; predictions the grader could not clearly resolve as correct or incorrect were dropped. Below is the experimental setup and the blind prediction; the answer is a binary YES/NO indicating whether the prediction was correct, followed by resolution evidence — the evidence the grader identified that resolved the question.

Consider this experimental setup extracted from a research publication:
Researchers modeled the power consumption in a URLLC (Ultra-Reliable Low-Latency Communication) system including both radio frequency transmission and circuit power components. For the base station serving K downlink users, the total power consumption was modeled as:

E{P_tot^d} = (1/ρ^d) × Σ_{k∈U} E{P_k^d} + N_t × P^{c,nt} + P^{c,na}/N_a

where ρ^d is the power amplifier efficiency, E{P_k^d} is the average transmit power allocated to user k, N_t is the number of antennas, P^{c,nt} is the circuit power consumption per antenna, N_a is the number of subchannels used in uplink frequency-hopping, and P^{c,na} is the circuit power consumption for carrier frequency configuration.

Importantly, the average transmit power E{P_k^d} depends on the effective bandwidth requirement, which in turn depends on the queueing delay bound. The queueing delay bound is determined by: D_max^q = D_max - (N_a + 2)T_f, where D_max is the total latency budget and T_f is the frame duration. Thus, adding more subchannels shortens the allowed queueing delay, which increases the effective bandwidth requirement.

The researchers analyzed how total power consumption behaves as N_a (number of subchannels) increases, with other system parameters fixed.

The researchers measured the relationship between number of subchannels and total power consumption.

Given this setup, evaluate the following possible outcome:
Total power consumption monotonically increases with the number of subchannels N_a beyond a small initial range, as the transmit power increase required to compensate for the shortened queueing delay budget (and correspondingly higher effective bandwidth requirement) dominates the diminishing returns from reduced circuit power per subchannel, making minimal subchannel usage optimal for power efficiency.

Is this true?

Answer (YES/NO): YES